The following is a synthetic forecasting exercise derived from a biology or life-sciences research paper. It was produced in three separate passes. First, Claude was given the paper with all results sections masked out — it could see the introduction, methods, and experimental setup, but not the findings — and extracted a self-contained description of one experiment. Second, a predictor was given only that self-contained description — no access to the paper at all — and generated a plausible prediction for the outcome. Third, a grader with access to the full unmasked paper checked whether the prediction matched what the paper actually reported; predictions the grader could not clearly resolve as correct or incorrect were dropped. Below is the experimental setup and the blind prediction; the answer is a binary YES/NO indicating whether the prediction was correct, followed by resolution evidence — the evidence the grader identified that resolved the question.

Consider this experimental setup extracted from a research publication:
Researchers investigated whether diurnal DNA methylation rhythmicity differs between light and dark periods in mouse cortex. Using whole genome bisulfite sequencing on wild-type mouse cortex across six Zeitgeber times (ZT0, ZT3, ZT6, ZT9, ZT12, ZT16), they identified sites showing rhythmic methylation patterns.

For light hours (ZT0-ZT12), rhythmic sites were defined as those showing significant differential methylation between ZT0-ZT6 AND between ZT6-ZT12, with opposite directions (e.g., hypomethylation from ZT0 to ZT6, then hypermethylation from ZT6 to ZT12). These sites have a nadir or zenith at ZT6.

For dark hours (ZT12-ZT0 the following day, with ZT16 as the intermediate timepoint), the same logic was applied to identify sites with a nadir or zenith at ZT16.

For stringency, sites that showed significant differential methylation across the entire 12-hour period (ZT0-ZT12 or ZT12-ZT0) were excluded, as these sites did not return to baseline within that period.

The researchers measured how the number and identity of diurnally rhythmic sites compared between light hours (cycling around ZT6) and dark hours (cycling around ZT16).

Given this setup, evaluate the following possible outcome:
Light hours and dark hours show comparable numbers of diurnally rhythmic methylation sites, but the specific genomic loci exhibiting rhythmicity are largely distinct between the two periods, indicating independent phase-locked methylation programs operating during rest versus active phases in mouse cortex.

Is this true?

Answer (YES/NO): NO